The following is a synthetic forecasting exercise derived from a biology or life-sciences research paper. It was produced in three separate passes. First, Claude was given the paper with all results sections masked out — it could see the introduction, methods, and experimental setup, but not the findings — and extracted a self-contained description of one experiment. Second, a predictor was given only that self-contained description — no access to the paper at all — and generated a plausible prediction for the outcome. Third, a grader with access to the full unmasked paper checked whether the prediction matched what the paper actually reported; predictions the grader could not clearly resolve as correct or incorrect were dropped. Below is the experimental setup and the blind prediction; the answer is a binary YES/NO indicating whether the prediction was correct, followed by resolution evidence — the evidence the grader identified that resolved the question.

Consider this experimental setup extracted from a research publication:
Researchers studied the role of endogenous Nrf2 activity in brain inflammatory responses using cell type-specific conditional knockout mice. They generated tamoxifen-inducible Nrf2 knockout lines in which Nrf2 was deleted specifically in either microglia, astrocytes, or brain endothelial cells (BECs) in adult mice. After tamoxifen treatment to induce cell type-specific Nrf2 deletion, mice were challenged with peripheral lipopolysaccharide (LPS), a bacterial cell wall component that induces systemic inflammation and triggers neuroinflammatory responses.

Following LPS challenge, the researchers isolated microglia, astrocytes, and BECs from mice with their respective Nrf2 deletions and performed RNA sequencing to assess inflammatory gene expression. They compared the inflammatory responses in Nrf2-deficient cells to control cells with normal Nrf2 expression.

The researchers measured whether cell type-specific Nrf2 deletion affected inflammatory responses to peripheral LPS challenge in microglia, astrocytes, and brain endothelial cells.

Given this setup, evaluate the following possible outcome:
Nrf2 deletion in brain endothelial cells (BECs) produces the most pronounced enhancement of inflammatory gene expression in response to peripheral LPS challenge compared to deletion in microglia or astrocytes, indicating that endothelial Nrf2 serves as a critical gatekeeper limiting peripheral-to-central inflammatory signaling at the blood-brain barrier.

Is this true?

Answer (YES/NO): NO